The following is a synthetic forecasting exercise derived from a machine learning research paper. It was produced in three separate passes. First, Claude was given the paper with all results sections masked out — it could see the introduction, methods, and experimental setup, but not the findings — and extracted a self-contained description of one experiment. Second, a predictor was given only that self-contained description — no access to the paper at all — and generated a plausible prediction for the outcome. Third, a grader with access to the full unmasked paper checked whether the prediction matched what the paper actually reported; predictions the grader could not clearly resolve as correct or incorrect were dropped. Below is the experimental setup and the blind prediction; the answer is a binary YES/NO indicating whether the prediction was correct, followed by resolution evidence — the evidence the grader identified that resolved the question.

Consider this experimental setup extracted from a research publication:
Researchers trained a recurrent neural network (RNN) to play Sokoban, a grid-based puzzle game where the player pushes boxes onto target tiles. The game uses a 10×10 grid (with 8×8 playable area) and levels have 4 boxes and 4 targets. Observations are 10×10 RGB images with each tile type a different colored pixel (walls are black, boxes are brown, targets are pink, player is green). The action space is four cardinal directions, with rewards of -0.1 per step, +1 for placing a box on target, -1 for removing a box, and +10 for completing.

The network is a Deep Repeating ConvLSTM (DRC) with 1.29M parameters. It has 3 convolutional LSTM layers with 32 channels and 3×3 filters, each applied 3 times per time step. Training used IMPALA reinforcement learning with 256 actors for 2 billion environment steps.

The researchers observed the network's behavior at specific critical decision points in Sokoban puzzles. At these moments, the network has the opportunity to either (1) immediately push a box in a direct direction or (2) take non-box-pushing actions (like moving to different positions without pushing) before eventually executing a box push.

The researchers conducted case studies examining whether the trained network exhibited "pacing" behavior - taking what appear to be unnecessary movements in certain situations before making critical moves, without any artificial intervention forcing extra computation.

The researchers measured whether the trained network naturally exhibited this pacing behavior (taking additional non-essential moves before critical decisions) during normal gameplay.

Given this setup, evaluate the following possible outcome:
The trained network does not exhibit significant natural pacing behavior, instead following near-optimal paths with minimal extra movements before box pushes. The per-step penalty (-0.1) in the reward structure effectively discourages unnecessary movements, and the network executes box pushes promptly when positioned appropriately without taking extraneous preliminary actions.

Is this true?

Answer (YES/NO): NO